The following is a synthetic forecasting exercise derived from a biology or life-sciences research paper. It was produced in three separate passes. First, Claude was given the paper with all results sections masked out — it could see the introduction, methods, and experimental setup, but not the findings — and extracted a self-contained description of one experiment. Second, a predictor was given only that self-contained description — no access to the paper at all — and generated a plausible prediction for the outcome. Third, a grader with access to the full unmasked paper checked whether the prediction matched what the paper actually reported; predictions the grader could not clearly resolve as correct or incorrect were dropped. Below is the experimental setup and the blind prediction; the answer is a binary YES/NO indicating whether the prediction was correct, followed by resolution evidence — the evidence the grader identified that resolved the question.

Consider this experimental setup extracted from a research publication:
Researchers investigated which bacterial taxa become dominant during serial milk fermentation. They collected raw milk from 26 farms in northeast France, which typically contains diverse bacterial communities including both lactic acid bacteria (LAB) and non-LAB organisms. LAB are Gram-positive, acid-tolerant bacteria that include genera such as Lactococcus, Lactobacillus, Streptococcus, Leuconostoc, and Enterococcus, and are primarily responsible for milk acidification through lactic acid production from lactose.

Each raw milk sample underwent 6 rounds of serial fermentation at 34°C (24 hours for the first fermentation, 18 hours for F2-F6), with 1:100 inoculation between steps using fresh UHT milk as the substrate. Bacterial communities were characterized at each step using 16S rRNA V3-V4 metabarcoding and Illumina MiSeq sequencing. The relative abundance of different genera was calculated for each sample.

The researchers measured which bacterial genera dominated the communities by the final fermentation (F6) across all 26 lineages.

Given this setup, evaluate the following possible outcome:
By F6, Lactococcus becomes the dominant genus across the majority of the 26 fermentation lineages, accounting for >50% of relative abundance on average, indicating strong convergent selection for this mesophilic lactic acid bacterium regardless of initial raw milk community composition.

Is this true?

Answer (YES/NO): NO